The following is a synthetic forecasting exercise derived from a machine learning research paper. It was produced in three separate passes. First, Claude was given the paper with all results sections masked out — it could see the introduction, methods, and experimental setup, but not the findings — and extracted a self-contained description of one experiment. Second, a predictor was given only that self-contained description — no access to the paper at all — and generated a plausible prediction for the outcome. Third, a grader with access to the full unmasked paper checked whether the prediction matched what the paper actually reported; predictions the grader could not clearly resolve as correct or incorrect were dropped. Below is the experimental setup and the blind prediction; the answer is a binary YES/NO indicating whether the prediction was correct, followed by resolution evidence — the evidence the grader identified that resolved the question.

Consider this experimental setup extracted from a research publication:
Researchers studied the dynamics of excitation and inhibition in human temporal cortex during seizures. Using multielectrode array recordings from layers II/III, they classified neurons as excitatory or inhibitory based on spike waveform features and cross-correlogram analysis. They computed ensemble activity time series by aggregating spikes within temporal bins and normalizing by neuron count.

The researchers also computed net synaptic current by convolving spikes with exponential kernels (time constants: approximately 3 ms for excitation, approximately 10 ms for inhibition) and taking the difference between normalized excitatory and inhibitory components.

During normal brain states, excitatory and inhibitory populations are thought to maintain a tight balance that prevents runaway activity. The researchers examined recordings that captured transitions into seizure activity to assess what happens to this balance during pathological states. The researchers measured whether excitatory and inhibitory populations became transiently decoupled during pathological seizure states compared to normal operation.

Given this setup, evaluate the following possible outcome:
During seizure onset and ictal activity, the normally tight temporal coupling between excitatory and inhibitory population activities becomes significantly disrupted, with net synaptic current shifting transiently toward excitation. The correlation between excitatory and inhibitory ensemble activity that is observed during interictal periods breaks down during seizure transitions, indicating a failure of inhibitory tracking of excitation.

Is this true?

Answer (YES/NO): YES